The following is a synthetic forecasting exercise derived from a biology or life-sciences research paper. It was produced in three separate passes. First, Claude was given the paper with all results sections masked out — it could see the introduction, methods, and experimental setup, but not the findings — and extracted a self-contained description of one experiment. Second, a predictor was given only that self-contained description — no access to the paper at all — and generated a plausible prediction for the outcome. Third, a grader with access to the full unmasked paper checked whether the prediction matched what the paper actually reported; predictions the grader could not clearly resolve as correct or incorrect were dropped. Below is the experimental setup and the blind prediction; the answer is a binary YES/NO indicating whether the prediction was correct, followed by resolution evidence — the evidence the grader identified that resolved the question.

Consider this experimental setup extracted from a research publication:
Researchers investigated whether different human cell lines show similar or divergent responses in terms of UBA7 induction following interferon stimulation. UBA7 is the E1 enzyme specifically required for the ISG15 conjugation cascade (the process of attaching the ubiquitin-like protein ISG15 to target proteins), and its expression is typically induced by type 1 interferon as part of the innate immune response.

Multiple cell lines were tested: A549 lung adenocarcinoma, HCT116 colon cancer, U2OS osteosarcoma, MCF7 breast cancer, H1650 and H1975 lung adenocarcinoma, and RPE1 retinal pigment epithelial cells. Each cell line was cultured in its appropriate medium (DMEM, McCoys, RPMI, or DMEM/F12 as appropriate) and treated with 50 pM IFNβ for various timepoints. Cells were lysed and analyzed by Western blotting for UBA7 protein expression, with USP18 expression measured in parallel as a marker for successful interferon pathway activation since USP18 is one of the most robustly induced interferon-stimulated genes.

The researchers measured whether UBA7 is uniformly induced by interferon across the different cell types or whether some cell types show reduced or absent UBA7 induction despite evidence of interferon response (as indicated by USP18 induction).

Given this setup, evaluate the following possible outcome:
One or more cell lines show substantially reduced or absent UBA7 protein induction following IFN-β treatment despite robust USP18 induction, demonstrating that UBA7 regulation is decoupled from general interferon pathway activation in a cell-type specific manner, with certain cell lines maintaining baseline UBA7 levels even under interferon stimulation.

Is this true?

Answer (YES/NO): YES